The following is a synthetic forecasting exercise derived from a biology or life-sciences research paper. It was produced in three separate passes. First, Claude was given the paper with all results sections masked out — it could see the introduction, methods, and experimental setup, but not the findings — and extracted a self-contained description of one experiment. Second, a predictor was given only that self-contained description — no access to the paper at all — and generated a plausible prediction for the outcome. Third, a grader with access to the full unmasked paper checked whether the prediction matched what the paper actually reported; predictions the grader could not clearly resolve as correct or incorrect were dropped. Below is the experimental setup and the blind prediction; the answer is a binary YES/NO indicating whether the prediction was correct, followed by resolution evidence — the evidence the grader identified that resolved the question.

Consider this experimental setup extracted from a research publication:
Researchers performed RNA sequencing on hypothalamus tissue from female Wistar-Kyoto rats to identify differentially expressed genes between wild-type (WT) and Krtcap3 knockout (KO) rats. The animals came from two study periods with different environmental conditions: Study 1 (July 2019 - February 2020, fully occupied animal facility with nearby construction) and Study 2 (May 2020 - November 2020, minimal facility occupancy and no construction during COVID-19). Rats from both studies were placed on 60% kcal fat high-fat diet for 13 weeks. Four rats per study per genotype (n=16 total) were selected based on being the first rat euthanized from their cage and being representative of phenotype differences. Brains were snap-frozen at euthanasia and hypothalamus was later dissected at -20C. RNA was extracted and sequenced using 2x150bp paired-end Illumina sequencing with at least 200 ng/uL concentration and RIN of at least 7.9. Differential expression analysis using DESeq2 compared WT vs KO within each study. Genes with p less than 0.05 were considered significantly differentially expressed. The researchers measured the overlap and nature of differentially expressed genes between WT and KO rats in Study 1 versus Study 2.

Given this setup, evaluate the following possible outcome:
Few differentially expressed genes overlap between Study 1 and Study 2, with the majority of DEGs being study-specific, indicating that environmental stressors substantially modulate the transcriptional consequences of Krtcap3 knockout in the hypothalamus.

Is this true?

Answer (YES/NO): YES